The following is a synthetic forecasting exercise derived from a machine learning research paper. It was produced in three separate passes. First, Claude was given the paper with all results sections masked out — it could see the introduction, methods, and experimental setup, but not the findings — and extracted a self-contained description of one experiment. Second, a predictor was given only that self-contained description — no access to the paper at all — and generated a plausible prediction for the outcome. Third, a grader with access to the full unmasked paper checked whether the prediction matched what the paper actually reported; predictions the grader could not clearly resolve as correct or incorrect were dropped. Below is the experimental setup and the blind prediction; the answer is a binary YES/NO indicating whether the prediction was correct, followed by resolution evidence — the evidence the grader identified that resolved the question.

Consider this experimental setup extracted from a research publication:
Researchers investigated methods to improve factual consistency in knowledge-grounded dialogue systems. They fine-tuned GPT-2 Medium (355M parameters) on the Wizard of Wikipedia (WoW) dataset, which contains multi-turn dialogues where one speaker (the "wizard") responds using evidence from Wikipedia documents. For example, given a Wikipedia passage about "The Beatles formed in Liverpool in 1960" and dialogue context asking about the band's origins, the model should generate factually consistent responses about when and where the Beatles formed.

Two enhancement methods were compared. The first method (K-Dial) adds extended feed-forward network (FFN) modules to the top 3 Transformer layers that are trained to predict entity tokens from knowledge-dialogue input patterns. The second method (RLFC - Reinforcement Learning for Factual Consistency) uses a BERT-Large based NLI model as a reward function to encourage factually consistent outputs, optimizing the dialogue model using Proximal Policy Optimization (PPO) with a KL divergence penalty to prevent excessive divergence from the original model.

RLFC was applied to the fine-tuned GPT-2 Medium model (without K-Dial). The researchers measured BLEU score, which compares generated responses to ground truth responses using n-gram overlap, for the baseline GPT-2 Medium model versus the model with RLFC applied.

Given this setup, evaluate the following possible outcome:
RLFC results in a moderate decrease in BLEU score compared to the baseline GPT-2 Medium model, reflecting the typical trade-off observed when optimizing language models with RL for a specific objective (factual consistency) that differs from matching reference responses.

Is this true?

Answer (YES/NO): YES